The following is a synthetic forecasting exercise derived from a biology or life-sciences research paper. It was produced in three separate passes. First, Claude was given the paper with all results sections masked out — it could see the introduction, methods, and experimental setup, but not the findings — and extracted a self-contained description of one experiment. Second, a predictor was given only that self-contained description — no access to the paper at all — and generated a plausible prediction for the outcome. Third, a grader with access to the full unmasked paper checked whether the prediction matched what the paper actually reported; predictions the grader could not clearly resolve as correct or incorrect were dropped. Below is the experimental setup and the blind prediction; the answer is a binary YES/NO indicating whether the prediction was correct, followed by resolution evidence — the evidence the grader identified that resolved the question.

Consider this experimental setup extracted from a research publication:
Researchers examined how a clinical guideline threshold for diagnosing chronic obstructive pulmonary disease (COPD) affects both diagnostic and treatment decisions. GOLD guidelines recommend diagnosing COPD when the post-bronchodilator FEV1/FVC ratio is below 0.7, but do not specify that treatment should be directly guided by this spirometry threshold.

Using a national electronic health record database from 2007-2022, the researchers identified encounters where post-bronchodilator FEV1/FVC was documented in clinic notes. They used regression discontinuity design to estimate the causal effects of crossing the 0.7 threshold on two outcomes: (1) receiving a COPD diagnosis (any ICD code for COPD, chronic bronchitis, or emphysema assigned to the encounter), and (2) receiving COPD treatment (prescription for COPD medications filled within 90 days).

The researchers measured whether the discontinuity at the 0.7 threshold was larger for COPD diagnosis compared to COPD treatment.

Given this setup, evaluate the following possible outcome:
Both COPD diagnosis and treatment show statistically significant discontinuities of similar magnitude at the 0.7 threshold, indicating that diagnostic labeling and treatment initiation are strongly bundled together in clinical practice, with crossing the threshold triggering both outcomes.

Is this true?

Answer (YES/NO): NO